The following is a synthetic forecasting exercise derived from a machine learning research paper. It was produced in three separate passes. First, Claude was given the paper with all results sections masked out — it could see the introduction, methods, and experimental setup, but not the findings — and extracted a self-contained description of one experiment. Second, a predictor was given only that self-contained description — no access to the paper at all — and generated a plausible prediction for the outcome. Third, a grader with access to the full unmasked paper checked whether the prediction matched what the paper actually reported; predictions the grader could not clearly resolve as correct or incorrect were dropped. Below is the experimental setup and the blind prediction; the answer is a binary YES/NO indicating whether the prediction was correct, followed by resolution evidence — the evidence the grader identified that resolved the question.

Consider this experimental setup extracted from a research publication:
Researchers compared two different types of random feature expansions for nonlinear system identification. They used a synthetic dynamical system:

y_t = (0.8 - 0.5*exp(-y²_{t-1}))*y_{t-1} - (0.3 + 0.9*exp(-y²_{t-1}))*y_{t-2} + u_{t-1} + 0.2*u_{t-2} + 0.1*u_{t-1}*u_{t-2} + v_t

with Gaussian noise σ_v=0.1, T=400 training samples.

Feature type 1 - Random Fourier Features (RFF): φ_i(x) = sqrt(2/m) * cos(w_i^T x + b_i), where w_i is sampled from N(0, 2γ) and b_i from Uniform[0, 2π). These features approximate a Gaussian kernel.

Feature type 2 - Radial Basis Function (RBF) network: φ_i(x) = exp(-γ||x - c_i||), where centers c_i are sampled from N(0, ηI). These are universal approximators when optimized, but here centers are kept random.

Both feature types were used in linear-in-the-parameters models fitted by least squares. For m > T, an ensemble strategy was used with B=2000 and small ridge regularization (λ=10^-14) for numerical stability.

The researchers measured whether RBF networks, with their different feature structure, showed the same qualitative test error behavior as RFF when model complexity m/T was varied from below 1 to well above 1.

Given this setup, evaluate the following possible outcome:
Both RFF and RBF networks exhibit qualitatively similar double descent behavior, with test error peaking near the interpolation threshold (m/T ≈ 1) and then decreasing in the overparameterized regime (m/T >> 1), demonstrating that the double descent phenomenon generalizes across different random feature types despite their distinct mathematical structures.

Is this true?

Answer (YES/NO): YES